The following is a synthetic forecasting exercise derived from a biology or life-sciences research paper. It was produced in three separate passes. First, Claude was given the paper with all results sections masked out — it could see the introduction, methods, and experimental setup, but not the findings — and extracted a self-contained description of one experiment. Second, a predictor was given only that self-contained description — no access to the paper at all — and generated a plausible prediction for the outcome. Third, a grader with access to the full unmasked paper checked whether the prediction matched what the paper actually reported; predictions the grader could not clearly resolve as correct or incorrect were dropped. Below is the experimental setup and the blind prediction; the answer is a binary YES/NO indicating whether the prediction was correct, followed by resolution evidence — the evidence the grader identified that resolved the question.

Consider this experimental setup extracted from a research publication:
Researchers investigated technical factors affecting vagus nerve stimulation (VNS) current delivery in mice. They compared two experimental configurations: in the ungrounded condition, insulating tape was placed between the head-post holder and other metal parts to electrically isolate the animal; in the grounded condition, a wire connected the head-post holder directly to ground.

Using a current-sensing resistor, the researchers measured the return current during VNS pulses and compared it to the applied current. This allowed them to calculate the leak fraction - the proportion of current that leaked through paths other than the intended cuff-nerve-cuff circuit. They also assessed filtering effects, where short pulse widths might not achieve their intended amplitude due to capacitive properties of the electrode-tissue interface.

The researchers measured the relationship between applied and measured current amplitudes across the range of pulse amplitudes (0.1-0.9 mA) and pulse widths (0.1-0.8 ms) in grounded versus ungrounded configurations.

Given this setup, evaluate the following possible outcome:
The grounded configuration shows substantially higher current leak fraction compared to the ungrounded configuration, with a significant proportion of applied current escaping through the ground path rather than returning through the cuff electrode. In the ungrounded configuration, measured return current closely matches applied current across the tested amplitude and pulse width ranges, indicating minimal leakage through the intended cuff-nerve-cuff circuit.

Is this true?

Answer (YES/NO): YES